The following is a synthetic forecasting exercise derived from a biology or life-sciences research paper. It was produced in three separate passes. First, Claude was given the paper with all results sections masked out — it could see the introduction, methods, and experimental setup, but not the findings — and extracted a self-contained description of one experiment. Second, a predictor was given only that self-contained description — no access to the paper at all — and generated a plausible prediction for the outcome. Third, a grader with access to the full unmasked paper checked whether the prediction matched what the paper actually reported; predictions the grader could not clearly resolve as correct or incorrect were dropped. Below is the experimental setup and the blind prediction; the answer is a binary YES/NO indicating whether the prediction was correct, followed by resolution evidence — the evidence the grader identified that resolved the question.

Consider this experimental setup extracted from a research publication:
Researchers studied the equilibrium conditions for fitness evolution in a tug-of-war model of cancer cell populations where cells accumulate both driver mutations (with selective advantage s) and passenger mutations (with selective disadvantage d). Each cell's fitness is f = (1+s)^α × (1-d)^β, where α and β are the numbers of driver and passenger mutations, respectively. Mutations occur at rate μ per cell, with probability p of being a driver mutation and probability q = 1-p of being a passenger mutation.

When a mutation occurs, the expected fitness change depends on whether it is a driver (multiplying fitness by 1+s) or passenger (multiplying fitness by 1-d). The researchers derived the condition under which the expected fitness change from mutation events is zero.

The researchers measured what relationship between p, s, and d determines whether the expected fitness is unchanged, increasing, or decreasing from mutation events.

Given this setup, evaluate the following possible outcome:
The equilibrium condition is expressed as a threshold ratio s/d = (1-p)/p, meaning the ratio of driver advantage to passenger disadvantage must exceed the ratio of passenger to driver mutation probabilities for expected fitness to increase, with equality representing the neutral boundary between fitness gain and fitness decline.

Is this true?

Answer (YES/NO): YES